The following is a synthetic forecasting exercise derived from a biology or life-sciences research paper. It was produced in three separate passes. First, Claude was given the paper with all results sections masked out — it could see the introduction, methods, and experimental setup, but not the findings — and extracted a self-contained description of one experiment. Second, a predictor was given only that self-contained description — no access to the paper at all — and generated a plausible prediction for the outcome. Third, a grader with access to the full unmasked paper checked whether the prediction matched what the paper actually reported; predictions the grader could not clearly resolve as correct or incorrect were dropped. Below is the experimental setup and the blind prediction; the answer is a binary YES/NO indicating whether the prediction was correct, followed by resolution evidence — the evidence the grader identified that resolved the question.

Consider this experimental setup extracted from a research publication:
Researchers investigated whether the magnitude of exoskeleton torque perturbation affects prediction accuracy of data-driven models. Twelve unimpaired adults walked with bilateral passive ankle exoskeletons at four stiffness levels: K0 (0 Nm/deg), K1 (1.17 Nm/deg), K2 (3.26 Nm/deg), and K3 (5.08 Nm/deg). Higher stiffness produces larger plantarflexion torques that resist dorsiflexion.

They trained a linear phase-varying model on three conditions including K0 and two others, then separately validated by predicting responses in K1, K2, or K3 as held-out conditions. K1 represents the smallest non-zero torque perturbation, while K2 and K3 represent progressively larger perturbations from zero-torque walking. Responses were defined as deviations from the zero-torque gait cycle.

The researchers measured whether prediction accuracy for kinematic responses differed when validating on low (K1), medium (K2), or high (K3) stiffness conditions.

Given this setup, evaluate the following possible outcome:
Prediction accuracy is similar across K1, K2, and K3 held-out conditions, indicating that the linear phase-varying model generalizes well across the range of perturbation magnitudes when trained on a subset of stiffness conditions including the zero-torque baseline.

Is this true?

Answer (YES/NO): NO